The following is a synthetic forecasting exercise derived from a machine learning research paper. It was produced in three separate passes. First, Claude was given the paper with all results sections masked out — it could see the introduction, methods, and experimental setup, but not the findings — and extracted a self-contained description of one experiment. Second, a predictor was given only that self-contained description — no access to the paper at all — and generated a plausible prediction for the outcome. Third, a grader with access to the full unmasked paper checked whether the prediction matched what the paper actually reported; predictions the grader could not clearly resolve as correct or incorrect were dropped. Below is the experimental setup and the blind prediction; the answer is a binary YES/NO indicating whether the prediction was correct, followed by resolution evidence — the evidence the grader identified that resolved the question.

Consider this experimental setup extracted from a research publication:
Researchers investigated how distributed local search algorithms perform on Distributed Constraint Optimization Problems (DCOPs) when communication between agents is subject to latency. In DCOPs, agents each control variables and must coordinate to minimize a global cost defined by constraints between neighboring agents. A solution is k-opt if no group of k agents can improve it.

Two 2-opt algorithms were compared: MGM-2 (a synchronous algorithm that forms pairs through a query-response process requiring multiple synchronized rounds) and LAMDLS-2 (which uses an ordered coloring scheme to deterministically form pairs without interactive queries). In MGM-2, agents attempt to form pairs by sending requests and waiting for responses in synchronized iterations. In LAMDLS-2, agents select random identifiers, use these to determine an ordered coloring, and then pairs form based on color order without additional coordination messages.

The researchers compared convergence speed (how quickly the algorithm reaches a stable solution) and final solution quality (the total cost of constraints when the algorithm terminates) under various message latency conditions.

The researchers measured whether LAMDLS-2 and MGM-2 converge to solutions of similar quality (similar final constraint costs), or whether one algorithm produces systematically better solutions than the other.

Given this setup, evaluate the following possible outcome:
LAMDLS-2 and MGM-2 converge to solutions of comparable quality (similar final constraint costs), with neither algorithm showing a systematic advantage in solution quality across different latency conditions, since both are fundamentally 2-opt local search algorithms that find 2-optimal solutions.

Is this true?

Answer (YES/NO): NO